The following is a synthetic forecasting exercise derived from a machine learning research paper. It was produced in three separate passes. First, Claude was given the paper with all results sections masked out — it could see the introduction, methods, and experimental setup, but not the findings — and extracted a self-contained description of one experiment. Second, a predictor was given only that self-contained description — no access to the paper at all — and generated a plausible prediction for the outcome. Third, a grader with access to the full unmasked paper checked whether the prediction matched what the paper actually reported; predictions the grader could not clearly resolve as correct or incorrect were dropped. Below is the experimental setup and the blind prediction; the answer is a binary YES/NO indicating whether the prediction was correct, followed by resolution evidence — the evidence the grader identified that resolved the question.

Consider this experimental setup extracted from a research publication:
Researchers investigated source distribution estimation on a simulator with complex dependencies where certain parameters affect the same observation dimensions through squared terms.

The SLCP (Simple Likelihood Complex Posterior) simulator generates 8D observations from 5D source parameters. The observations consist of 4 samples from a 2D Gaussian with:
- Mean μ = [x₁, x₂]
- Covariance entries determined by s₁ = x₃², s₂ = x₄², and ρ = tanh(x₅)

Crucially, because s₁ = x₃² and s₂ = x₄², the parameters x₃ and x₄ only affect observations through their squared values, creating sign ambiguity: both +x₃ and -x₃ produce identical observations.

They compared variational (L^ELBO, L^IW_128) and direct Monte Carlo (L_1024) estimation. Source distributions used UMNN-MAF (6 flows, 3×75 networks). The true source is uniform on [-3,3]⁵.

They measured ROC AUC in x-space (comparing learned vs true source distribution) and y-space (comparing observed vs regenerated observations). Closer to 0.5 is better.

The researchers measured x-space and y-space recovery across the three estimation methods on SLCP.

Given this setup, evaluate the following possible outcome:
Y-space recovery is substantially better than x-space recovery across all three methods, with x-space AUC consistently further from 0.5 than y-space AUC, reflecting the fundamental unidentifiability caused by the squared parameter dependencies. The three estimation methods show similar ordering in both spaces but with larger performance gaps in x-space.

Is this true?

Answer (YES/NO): NO